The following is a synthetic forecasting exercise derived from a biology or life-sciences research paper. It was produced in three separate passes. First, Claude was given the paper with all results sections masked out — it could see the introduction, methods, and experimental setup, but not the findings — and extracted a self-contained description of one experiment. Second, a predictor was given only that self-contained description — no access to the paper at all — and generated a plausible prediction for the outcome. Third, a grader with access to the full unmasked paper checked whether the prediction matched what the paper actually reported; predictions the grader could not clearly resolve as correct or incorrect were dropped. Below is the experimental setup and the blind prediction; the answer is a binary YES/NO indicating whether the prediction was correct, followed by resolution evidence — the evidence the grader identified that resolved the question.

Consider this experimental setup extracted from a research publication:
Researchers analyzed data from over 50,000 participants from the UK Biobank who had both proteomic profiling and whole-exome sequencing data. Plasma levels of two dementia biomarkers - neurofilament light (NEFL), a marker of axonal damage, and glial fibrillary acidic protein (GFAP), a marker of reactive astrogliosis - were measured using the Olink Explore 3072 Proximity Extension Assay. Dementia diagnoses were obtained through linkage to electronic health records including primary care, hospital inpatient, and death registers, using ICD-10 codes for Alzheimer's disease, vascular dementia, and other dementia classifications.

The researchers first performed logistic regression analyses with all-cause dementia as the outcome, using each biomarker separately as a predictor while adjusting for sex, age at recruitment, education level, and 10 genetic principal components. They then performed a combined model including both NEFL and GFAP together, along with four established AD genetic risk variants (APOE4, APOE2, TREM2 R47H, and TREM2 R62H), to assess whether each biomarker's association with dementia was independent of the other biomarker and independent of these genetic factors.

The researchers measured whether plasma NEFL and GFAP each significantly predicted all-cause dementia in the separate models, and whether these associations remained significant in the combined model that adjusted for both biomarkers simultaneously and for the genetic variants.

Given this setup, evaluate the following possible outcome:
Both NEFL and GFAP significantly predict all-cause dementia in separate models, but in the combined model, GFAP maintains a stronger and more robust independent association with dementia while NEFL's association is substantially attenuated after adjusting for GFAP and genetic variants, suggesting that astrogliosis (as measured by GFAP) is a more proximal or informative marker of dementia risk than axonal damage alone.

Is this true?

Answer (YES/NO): NO